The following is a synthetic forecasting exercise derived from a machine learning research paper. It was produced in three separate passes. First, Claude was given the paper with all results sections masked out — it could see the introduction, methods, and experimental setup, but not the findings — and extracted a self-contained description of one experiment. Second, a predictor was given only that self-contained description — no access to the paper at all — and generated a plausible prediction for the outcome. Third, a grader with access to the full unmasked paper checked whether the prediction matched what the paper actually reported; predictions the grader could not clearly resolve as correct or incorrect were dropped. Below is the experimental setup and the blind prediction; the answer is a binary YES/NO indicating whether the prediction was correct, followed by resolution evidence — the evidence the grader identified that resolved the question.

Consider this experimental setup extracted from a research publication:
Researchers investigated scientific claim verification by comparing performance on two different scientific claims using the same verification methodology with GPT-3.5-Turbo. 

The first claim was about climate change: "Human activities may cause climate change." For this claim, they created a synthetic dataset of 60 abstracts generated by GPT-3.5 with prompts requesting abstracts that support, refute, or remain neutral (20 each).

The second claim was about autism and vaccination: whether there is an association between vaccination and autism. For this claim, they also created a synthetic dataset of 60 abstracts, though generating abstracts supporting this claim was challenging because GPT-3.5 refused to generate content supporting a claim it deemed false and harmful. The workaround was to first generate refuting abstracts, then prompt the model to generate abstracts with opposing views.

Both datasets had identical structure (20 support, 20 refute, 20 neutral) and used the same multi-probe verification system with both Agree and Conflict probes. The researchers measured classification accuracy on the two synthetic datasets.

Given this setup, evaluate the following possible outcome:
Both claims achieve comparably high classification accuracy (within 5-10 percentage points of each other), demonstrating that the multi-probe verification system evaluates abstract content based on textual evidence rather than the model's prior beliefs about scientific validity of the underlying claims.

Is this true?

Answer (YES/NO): NO